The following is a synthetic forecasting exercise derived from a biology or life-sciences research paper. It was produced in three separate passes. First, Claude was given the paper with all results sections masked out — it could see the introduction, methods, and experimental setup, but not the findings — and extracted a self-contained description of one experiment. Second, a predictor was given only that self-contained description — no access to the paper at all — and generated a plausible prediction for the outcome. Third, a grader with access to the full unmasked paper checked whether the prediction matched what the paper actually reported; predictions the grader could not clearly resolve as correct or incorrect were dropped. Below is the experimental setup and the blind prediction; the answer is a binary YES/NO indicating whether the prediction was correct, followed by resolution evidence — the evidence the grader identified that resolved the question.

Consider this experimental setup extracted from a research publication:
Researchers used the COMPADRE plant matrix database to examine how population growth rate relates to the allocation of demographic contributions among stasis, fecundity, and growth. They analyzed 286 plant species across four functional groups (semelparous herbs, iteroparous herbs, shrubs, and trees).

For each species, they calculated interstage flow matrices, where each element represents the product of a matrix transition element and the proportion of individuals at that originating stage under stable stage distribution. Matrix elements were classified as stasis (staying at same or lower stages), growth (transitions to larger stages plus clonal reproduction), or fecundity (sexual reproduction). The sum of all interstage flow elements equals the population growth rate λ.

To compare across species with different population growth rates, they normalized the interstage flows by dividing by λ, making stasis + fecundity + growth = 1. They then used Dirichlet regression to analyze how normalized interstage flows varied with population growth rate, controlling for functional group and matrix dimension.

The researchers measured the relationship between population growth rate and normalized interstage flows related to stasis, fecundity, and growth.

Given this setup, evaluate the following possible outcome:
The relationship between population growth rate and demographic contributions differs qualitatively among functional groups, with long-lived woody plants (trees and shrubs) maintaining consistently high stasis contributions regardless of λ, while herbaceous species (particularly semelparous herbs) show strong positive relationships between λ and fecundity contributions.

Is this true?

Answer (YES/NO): NO